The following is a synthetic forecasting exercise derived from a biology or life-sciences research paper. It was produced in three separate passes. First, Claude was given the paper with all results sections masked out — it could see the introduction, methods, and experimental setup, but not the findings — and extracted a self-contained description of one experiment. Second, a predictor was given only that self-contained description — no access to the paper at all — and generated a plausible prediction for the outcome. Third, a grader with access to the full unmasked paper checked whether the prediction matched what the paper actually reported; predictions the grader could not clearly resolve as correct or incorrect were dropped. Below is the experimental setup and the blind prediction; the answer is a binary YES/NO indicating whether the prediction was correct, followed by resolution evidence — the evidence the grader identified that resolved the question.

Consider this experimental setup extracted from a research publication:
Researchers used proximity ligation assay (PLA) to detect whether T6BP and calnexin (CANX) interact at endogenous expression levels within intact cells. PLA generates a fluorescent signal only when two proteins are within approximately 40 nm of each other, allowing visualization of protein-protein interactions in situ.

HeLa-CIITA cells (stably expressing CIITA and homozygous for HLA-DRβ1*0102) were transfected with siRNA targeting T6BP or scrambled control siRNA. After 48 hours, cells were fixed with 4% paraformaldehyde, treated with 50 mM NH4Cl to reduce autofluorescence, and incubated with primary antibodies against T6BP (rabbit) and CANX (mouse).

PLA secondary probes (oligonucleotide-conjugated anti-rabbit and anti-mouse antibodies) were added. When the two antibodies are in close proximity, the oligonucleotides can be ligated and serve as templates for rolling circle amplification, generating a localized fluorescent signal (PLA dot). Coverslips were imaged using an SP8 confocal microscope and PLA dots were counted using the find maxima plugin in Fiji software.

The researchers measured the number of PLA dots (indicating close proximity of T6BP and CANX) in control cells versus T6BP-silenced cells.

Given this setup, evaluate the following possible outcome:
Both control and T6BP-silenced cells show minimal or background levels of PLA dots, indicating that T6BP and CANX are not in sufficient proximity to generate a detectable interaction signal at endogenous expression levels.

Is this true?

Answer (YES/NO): NO